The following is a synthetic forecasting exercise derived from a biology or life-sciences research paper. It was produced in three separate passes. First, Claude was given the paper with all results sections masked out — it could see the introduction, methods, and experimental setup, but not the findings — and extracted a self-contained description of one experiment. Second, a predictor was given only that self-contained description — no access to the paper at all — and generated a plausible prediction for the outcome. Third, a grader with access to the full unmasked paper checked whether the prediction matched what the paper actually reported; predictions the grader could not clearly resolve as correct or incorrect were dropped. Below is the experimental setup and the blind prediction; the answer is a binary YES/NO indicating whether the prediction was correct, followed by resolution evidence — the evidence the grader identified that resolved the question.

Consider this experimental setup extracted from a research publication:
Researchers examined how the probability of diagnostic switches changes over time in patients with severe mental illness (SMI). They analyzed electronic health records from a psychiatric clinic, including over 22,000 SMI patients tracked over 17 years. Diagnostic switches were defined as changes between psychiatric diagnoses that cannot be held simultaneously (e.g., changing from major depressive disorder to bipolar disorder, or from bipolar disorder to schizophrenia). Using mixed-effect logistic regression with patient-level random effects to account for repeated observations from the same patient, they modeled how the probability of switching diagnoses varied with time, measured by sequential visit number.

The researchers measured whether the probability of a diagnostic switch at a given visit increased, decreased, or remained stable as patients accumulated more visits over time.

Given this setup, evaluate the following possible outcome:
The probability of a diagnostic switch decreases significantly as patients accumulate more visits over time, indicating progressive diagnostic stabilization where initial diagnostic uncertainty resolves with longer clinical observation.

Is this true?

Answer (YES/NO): YES